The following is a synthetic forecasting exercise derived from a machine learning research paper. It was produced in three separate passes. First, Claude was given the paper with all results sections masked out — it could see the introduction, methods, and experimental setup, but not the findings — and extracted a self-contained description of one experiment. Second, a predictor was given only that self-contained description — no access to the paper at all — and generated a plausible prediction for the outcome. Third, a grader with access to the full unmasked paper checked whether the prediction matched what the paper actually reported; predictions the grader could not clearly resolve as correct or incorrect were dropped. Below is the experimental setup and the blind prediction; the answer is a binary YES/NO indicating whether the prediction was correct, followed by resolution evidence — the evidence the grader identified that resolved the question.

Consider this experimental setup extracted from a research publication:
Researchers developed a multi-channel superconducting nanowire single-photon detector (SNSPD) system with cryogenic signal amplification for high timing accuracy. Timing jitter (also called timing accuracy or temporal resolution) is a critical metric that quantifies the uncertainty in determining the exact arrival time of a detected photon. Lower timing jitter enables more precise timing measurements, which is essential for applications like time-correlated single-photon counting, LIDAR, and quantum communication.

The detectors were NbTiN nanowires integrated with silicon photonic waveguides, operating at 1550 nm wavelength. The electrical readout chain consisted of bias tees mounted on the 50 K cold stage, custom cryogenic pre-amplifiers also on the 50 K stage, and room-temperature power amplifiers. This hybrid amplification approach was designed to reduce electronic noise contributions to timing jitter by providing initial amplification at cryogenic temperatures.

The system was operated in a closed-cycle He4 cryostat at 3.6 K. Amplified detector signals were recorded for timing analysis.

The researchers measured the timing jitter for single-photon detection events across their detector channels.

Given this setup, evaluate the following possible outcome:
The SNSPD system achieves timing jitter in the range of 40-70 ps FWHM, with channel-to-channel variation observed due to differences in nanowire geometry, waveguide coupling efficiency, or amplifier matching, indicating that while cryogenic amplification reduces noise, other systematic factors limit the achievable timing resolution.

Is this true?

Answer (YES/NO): NO